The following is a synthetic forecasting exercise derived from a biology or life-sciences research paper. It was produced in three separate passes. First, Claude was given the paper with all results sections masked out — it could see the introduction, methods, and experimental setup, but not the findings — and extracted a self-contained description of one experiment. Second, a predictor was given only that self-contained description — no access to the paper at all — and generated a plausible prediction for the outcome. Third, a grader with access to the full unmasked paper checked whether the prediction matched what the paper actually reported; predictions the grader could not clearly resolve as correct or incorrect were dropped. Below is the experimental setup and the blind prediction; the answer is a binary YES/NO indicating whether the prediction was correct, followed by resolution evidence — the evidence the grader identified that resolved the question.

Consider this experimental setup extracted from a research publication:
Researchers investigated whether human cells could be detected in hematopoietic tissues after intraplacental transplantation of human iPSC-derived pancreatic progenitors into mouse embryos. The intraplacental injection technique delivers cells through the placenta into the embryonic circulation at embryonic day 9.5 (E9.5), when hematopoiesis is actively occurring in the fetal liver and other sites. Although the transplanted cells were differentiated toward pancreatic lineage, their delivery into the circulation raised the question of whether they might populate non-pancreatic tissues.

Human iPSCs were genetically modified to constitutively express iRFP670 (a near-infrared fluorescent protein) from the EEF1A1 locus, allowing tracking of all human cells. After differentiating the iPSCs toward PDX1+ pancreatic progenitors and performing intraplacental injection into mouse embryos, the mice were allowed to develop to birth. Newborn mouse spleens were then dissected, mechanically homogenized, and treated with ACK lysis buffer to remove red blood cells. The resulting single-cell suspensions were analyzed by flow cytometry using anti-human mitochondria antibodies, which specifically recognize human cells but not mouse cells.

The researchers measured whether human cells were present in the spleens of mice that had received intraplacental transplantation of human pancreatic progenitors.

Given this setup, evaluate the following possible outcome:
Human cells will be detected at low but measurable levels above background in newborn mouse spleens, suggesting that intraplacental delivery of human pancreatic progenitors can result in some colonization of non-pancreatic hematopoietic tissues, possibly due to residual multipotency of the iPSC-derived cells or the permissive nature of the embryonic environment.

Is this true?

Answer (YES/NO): NO